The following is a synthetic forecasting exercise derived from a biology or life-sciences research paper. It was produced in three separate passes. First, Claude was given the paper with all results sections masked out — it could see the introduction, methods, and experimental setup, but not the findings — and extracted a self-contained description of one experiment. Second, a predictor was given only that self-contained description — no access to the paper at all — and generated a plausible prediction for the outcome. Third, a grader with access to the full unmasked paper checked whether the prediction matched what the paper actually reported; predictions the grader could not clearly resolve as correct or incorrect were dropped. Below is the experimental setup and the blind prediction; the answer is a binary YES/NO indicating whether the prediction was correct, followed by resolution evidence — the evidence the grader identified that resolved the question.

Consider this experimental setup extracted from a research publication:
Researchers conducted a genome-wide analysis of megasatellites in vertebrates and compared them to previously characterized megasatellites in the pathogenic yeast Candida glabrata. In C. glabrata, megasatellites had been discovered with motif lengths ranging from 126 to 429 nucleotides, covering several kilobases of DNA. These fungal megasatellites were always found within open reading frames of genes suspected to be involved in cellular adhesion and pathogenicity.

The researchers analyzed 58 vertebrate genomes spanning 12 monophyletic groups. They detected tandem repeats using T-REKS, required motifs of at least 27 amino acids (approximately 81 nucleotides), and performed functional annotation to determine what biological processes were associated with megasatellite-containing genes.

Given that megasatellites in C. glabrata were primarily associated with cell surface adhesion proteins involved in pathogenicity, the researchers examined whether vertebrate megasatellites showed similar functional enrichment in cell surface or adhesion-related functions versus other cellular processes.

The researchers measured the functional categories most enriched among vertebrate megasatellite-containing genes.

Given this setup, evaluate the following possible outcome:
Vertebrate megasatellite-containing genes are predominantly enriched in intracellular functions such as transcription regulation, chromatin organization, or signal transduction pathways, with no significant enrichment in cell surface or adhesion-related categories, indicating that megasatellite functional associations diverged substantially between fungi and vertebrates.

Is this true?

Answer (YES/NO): NO